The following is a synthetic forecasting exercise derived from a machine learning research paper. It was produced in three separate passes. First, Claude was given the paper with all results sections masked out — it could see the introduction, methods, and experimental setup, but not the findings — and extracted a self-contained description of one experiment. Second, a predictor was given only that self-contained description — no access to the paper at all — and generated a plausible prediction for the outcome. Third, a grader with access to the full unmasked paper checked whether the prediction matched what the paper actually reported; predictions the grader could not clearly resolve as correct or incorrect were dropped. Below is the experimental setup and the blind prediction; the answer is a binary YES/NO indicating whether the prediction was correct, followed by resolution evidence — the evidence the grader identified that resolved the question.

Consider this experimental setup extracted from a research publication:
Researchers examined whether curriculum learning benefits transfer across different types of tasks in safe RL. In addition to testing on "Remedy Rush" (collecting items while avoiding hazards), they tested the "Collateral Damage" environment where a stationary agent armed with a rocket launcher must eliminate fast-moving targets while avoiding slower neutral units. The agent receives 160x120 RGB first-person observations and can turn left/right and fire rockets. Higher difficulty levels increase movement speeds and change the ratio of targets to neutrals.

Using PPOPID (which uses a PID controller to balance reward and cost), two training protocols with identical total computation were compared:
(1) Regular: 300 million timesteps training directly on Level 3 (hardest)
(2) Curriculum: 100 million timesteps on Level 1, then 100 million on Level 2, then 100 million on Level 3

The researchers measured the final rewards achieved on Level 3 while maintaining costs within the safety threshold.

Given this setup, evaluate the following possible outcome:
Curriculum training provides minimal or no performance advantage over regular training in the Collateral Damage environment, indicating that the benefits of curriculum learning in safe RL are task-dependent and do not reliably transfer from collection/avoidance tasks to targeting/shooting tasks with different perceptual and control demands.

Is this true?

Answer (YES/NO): NO